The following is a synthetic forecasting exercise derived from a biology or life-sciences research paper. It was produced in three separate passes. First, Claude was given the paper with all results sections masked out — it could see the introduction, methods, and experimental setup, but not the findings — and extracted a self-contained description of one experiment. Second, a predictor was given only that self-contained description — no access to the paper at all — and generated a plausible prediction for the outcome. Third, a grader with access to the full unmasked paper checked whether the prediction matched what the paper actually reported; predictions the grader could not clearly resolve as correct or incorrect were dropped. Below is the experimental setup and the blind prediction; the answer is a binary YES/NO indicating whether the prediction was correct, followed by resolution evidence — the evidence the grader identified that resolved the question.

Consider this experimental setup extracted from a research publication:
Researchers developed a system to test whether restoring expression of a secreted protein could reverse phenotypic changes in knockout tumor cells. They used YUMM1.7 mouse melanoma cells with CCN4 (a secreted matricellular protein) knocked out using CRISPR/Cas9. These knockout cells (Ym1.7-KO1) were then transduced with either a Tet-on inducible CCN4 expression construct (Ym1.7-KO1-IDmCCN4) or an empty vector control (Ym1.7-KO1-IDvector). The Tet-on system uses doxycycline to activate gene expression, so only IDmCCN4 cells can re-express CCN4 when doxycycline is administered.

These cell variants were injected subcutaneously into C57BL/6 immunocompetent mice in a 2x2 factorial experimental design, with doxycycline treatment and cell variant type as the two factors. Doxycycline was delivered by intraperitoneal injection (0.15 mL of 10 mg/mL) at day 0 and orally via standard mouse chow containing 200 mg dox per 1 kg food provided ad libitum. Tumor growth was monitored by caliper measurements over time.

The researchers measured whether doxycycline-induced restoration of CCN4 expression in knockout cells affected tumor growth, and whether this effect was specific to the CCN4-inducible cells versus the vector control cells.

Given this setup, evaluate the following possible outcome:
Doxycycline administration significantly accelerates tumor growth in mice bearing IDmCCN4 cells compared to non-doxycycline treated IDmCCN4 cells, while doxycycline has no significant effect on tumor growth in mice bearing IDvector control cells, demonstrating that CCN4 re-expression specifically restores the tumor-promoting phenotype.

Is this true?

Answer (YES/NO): YES